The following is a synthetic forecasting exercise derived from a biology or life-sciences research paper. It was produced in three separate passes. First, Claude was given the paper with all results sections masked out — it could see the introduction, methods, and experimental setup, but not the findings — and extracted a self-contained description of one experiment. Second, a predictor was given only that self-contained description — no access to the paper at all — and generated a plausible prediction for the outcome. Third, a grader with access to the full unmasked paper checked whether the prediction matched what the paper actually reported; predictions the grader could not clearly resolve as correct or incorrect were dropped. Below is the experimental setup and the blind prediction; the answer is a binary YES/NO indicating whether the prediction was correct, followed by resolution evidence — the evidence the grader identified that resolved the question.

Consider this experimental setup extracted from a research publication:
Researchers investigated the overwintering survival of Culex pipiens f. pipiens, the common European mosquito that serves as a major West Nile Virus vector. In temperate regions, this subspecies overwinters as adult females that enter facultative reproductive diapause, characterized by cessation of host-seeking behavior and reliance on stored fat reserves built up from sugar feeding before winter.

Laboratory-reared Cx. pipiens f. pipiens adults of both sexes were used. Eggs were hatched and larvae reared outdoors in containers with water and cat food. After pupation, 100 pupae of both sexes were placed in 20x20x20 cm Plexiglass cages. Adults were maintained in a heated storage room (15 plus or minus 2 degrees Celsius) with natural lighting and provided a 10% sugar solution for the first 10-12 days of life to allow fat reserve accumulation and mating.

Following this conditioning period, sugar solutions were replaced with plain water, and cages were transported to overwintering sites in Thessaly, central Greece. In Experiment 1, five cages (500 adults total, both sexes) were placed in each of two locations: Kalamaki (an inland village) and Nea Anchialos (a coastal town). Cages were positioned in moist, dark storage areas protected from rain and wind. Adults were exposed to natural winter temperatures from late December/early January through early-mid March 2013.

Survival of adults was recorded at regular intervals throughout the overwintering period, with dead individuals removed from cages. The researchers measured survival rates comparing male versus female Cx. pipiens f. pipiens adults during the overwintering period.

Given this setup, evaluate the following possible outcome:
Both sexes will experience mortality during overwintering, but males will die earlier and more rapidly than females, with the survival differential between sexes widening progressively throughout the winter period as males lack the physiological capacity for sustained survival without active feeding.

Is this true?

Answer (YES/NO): YES